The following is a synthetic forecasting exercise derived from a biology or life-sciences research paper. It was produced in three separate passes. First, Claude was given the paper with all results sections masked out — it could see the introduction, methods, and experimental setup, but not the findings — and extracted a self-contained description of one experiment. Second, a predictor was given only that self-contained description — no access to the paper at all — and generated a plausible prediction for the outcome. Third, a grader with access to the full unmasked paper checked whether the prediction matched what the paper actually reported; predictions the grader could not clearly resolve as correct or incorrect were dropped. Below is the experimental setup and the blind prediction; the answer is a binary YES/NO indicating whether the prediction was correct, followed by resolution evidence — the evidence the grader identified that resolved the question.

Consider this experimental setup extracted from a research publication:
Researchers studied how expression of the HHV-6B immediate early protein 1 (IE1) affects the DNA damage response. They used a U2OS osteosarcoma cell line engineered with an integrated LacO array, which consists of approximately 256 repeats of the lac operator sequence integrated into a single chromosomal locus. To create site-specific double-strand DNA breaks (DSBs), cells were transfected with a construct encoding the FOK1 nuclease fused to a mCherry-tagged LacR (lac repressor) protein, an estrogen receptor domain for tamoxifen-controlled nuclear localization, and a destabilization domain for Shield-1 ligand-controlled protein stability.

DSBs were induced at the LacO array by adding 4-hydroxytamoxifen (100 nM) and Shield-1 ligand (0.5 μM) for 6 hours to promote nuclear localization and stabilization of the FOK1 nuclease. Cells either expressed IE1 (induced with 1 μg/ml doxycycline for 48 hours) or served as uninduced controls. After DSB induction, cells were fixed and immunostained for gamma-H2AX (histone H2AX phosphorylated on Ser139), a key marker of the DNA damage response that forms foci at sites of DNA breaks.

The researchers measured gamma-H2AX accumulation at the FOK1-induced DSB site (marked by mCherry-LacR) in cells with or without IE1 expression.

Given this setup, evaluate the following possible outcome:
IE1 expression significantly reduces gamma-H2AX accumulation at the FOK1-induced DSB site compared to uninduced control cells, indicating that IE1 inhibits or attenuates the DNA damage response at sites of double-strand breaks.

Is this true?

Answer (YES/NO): YES